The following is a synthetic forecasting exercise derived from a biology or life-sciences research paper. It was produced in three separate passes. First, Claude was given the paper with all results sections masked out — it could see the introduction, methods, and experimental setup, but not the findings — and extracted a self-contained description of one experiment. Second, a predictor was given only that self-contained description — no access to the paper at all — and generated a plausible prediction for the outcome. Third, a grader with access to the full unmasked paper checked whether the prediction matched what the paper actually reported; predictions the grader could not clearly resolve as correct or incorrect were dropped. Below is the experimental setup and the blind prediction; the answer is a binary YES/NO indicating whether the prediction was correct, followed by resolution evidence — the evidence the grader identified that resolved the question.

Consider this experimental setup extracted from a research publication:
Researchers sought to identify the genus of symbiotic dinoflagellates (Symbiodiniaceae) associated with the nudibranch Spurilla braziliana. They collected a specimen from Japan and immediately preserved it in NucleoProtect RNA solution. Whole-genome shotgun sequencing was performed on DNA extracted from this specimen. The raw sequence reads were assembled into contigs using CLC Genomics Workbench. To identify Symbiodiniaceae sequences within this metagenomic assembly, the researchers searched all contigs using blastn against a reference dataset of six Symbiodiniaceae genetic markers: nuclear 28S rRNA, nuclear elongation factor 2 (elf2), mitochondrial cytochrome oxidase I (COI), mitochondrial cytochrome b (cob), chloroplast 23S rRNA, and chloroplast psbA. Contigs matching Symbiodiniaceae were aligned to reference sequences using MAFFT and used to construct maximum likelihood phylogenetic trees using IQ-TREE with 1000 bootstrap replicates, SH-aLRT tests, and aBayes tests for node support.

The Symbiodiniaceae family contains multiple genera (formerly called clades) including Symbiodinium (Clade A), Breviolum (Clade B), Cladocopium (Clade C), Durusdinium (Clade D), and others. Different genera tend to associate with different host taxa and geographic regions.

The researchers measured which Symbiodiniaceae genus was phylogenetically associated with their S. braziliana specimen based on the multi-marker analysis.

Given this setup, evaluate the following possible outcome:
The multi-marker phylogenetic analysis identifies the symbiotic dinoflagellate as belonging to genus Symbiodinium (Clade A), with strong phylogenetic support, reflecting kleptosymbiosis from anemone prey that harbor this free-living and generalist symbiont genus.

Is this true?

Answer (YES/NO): YES